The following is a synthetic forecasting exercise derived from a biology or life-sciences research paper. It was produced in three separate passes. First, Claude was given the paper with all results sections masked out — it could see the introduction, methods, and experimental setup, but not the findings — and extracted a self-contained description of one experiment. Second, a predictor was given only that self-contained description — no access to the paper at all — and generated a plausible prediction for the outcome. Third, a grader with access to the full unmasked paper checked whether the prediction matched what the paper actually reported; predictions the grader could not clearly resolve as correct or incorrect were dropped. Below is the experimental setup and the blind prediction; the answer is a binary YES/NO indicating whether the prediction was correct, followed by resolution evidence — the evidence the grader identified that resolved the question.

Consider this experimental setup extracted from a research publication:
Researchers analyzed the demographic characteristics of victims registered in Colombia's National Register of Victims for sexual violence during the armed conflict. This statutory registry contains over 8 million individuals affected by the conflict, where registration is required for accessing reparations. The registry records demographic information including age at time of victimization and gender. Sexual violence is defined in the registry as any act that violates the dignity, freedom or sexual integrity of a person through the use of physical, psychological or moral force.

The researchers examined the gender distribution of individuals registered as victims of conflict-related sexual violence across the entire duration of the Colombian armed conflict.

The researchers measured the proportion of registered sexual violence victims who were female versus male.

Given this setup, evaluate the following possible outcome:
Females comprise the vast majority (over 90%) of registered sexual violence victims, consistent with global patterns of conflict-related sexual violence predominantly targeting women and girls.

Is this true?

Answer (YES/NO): YES